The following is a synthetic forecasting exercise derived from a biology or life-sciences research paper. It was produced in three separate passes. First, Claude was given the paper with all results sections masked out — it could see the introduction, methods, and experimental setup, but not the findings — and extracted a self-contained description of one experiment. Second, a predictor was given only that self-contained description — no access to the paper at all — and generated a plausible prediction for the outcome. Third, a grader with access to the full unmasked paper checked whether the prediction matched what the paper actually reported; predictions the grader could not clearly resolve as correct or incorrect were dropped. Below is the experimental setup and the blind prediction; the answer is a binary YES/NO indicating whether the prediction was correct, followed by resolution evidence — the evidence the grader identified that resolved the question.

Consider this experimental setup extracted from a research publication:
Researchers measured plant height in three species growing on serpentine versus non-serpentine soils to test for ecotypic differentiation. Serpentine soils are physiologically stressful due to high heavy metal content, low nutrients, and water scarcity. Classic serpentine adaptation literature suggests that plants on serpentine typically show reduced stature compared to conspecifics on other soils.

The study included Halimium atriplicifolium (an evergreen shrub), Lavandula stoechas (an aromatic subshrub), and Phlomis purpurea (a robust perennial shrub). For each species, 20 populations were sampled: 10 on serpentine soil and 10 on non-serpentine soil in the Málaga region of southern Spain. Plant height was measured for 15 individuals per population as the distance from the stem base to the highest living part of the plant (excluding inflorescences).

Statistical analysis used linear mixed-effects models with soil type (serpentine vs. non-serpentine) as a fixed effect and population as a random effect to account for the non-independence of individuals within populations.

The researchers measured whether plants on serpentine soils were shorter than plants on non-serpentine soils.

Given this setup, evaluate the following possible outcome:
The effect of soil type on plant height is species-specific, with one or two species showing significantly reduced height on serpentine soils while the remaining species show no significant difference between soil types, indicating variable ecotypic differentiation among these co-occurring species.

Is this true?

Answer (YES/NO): YES